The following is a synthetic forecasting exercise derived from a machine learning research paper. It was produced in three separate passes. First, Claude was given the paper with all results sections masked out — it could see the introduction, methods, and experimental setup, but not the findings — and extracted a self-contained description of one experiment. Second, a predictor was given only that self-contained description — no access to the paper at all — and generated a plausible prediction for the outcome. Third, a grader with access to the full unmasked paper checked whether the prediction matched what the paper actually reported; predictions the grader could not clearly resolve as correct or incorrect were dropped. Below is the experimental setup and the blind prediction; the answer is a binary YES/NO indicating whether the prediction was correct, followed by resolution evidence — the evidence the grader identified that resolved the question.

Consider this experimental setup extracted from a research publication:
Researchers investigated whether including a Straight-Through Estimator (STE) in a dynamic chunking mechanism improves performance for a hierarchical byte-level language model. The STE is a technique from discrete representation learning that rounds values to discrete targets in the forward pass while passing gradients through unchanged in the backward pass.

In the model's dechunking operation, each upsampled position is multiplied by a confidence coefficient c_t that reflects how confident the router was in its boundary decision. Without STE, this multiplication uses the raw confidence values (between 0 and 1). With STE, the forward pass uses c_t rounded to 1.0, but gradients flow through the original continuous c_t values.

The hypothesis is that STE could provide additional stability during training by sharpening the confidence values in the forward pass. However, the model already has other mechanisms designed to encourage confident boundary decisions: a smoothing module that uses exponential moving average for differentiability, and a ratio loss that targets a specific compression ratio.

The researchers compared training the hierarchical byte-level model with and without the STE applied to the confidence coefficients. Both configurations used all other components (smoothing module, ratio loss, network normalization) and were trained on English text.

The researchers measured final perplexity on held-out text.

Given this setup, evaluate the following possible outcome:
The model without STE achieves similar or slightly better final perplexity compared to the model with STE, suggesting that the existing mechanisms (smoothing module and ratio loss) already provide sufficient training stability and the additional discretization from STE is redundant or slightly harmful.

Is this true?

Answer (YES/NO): NO